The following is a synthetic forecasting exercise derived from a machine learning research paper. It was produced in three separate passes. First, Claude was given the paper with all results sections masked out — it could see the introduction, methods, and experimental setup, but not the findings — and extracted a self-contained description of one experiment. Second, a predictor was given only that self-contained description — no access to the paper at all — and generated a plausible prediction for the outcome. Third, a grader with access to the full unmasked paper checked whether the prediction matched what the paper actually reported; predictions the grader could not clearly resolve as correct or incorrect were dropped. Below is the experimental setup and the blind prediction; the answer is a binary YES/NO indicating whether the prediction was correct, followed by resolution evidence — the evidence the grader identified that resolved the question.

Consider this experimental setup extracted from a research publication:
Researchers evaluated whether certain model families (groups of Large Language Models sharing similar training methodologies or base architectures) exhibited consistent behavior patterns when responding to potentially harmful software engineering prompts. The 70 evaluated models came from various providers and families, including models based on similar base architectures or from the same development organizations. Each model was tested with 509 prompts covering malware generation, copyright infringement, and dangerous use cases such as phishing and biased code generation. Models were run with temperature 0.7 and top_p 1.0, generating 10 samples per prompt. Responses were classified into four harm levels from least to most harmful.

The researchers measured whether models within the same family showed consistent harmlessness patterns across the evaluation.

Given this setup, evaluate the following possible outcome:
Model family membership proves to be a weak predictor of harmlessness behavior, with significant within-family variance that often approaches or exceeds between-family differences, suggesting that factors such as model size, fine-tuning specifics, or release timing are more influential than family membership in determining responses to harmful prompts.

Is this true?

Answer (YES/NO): NO